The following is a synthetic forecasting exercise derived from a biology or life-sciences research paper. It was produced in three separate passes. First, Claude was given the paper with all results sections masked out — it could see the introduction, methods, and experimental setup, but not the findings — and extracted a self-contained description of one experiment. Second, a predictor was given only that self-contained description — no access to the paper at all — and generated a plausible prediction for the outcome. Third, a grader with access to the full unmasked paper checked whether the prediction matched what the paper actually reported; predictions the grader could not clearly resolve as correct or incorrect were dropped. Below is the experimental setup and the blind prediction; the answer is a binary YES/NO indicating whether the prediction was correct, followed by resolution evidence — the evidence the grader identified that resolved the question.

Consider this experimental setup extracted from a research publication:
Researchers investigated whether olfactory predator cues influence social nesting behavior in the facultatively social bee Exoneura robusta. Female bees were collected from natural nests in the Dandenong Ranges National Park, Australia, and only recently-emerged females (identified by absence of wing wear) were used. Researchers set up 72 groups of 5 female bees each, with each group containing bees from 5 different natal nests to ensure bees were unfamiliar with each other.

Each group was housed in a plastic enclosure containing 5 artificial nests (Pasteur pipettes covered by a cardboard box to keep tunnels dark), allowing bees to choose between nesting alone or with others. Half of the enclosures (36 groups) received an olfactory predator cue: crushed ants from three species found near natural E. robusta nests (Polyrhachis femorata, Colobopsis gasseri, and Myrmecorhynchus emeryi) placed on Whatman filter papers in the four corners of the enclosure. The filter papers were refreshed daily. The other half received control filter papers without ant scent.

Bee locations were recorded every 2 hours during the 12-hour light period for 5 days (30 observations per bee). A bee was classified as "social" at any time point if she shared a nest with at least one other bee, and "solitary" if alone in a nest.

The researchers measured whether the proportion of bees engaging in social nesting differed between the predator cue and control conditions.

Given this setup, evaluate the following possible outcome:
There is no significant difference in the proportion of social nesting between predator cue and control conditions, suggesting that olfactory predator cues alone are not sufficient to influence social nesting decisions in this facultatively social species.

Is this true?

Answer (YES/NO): YES